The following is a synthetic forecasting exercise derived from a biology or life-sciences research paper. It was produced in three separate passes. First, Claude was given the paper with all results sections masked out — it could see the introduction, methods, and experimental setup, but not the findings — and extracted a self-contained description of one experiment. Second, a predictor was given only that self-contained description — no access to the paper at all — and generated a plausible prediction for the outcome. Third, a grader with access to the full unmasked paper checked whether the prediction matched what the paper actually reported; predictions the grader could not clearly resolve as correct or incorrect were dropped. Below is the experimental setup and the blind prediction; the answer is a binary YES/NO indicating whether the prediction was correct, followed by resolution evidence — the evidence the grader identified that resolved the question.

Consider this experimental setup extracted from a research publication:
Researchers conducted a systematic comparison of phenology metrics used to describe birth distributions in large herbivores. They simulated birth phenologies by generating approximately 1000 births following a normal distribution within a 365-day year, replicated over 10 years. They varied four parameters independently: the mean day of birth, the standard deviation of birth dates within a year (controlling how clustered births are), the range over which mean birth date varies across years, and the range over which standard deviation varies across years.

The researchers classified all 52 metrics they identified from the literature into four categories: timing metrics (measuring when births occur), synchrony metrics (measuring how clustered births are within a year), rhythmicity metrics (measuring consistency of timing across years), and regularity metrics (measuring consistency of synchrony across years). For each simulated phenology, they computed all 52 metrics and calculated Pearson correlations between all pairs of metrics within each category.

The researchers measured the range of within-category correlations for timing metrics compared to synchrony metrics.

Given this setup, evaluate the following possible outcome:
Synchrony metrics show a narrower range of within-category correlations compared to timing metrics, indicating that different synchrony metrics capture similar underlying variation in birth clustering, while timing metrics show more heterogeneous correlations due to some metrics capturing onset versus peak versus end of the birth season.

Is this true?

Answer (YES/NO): NO